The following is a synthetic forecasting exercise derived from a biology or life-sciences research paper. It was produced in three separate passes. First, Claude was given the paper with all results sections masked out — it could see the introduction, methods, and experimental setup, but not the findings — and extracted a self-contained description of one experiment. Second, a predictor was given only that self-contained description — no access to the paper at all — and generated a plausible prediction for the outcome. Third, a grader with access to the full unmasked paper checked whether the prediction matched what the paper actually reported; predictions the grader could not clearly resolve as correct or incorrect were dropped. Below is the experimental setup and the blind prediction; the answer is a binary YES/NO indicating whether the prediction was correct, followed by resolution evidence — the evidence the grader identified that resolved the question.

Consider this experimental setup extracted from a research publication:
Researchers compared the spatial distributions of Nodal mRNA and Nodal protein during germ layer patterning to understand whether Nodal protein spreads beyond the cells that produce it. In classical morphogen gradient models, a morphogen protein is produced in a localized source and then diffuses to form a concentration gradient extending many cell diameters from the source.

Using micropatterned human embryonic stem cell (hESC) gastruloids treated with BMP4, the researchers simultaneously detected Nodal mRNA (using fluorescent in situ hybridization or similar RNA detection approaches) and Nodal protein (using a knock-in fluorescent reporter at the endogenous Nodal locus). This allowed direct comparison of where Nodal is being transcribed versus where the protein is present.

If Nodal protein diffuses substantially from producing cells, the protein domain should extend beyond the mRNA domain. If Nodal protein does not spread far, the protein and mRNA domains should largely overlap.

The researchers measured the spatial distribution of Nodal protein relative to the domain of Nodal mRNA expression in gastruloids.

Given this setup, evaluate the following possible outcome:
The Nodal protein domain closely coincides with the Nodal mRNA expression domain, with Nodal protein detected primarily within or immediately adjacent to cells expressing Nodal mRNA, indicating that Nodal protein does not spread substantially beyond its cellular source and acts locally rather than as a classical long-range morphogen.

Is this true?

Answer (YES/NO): YES